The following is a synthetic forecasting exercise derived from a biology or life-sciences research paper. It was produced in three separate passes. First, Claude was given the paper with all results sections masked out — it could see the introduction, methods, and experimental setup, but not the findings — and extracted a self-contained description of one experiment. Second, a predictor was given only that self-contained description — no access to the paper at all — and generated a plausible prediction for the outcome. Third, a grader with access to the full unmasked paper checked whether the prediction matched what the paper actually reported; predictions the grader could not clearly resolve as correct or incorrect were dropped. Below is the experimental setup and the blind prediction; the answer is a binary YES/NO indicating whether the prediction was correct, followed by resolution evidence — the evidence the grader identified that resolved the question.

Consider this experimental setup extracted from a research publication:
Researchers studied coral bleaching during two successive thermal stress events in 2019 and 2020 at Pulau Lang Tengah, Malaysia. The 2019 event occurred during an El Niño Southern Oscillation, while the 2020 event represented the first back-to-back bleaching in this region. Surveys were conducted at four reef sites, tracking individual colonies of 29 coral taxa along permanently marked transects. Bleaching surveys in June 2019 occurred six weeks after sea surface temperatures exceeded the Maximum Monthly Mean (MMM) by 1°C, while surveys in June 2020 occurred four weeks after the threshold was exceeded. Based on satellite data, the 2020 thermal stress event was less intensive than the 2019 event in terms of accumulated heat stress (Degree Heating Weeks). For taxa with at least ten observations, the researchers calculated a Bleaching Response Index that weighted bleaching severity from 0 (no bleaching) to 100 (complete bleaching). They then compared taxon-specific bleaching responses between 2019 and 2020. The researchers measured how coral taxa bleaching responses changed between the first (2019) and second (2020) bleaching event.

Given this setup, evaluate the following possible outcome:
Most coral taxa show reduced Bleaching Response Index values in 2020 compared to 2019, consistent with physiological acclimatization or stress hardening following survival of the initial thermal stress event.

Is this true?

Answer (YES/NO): NO